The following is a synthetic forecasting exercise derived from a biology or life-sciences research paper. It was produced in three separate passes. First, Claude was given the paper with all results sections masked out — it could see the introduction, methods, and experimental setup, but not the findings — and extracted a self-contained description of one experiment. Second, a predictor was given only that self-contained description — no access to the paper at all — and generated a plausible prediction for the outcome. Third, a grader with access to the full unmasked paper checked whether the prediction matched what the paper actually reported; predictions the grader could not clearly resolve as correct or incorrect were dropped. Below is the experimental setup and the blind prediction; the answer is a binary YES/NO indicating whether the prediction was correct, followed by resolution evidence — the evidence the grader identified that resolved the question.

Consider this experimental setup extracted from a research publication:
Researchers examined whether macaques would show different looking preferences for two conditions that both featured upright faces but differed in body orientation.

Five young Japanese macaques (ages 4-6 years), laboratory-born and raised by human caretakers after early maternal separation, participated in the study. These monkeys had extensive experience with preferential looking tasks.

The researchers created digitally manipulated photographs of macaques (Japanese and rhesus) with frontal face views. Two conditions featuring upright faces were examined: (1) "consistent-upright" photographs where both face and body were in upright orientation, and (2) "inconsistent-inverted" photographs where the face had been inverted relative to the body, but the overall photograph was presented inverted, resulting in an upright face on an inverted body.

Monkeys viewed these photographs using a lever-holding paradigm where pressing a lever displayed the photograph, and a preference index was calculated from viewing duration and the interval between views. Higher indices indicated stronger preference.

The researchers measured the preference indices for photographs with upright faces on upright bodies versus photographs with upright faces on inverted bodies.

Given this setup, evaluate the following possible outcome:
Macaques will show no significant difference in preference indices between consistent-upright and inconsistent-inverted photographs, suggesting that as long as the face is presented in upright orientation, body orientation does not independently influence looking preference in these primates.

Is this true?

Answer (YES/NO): YES